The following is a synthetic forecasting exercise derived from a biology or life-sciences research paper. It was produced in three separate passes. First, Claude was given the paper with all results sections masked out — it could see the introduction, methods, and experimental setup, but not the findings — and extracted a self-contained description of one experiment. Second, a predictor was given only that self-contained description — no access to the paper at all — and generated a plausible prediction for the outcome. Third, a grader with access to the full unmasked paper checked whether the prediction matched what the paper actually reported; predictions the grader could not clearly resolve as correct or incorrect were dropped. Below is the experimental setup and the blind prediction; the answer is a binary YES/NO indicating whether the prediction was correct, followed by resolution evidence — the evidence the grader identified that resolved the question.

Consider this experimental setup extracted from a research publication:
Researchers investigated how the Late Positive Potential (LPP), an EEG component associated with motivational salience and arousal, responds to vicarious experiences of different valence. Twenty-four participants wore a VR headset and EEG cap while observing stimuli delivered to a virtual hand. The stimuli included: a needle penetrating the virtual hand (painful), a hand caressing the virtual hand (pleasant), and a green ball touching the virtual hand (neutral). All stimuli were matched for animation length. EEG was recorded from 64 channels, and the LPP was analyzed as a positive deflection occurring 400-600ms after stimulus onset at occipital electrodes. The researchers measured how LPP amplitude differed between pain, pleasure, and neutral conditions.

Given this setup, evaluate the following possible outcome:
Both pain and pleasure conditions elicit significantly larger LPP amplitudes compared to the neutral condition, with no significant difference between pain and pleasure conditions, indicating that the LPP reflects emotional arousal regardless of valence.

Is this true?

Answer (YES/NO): NO